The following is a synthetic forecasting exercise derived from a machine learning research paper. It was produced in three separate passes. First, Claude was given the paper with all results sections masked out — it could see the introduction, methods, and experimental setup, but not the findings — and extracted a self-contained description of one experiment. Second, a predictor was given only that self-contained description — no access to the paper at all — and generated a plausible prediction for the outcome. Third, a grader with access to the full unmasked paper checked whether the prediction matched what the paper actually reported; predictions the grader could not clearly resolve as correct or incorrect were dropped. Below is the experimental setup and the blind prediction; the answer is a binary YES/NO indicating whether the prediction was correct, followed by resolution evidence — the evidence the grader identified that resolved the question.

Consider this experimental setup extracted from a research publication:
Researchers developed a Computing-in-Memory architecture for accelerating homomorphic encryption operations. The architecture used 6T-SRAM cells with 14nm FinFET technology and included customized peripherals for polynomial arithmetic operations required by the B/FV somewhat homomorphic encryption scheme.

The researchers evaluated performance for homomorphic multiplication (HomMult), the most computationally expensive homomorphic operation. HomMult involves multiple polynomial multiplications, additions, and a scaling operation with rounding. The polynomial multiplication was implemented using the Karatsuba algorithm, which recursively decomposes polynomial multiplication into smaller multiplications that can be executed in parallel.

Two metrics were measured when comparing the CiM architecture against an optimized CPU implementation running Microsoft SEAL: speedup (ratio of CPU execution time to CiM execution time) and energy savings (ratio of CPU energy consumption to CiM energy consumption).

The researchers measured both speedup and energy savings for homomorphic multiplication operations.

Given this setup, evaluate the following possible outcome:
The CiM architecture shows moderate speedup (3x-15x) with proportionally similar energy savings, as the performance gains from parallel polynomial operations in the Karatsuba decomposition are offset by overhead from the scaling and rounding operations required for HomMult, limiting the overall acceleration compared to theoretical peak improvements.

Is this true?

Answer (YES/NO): NO